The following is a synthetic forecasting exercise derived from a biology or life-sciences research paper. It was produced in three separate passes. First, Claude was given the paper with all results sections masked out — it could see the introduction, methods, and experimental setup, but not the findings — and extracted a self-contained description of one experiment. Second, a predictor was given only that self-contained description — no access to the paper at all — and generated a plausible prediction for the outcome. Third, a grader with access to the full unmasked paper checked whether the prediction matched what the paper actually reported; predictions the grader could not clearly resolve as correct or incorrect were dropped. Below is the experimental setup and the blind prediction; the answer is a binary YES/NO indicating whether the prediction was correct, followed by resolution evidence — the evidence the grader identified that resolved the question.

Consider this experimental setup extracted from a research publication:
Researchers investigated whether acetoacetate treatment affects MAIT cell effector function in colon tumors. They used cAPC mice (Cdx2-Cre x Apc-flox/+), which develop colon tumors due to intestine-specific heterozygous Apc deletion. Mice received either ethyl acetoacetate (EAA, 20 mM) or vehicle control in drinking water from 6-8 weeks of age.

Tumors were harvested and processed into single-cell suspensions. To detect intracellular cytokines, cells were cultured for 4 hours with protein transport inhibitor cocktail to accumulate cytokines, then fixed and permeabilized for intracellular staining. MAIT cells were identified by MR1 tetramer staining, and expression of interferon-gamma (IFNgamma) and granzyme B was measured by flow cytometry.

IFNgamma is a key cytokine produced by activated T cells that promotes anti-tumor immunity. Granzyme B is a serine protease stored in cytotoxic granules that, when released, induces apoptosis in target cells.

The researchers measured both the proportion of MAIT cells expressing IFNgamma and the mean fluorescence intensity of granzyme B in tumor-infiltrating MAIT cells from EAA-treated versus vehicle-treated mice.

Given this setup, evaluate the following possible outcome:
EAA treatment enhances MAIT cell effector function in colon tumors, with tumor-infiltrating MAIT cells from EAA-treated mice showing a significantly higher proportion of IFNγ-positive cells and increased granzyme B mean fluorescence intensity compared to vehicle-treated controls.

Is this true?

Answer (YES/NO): YES